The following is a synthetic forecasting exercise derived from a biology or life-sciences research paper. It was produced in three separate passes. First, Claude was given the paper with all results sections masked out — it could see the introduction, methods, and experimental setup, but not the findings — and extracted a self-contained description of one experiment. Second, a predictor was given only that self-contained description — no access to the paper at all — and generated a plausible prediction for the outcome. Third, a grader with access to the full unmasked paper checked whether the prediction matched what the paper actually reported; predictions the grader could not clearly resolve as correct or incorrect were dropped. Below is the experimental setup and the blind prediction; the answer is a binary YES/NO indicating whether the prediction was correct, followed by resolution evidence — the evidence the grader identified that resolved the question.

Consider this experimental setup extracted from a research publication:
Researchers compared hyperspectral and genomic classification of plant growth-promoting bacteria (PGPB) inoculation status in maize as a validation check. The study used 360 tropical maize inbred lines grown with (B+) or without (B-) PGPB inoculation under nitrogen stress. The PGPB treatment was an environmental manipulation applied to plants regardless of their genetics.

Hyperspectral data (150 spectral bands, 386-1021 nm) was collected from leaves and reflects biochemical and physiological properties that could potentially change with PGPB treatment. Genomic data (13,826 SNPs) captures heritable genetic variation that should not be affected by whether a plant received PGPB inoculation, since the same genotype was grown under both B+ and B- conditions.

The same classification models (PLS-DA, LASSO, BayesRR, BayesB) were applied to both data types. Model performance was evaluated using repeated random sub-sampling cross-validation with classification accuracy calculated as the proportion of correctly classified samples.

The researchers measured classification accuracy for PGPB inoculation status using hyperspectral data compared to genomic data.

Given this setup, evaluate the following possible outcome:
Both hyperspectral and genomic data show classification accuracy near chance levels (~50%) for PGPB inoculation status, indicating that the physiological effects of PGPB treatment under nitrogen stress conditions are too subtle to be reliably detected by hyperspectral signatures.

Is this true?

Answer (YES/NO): NO